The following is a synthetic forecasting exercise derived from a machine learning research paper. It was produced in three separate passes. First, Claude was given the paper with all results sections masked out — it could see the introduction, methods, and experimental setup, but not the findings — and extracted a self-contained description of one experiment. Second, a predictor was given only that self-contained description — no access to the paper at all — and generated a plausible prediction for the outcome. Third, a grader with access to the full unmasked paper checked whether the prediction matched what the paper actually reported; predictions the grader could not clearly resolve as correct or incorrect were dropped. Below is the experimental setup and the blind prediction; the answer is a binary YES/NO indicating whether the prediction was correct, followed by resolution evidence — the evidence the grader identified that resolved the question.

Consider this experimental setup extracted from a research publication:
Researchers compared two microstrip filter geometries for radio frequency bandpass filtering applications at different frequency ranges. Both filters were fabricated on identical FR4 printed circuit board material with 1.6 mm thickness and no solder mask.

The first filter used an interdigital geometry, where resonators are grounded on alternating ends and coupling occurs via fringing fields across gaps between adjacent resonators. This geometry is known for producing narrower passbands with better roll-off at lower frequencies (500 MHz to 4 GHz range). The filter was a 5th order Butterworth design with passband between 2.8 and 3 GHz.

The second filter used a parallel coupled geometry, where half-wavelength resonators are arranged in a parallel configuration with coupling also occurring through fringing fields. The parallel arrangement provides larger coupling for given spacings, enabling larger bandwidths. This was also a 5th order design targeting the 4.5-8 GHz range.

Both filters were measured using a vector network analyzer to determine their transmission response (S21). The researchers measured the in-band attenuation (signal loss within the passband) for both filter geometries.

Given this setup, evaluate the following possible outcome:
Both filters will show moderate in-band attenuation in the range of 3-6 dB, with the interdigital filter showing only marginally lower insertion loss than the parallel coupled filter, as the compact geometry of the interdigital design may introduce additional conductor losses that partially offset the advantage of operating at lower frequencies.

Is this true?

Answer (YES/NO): NO